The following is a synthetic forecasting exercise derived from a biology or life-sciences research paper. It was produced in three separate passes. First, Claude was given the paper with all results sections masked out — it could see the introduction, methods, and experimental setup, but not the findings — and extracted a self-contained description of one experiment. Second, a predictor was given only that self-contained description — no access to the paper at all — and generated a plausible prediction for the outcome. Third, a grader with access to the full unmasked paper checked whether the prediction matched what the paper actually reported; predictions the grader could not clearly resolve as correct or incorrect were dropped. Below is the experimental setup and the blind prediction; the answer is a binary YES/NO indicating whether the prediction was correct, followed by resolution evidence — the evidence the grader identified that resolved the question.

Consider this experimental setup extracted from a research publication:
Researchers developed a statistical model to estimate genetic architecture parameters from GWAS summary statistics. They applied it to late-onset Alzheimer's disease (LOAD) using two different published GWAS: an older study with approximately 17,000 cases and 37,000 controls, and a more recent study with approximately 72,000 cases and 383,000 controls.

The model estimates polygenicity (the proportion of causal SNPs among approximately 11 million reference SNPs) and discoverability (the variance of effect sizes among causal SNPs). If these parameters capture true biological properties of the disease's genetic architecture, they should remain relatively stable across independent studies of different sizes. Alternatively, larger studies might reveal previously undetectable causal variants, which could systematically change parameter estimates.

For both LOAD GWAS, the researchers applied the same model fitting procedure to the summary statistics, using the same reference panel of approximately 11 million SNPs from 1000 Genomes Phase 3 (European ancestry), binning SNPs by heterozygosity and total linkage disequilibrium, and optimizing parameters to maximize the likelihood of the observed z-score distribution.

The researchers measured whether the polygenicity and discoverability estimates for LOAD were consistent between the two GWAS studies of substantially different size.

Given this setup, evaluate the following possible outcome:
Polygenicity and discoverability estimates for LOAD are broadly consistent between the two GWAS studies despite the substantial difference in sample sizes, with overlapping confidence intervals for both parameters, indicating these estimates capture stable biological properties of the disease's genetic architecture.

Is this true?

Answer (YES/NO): NO